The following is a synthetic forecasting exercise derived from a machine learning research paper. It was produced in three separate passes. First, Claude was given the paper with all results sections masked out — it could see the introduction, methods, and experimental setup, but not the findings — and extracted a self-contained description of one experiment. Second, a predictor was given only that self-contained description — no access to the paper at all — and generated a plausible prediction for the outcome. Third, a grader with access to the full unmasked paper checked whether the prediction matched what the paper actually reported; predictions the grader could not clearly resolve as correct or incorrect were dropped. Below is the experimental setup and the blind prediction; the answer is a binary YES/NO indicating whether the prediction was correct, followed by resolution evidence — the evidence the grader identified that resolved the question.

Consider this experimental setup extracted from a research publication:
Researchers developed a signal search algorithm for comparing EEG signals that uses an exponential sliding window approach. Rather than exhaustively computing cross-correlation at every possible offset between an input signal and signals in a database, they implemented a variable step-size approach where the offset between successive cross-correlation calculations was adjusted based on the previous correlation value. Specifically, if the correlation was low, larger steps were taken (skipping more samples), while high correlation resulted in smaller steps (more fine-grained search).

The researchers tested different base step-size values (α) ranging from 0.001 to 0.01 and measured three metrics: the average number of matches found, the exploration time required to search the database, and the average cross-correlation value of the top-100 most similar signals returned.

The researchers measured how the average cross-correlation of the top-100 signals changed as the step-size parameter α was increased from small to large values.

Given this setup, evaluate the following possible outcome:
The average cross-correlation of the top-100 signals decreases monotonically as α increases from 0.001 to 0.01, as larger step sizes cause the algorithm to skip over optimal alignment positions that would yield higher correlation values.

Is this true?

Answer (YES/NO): NO